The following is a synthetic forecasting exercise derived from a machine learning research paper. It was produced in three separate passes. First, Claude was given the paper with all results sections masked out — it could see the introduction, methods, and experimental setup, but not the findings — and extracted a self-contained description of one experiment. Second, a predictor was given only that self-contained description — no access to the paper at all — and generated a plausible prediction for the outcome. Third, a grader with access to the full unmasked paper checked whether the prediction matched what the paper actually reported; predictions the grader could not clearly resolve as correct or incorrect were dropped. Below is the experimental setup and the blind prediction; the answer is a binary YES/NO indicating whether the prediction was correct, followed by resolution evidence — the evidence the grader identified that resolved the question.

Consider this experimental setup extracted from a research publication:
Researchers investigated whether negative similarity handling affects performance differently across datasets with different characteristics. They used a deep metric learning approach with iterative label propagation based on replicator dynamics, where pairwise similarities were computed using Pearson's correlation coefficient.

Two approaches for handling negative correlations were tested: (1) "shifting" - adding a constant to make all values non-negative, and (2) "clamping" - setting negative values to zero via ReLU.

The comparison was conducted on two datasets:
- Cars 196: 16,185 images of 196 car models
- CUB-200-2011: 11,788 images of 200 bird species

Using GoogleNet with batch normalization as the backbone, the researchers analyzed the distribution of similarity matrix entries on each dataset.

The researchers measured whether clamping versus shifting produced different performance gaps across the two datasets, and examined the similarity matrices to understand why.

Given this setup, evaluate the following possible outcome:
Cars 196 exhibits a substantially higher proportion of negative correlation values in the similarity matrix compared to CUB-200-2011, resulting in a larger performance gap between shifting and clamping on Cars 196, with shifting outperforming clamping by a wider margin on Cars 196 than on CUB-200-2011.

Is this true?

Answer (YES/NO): NO